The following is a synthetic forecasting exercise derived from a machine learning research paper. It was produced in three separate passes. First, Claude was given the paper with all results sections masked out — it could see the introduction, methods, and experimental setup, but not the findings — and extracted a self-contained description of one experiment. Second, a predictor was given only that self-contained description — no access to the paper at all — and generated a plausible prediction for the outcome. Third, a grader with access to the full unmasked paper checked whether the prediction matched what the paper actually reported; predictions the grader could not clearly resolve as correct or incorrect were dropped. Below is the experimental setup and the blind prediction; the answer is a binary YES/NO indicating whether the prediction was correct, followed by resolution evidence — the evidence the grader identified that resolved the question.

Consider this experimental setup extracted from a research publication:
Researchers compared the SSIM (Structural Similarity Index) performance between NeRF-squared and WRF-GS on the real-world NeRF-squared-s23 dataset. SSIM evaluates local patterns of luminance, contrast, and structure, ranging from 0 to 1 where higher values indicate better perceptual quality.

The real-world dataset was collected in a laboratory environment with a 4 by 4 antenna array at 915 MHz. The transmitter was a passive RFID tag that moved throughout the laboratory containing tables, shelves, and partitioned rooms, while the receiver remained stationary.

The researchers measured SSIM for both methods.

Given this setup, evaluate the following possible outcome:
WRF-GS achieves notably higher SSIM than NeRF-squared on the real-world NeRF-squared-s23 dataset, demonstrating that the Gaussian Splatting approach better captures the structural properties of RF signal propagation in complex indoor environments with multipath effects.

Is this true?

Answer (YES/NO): NO